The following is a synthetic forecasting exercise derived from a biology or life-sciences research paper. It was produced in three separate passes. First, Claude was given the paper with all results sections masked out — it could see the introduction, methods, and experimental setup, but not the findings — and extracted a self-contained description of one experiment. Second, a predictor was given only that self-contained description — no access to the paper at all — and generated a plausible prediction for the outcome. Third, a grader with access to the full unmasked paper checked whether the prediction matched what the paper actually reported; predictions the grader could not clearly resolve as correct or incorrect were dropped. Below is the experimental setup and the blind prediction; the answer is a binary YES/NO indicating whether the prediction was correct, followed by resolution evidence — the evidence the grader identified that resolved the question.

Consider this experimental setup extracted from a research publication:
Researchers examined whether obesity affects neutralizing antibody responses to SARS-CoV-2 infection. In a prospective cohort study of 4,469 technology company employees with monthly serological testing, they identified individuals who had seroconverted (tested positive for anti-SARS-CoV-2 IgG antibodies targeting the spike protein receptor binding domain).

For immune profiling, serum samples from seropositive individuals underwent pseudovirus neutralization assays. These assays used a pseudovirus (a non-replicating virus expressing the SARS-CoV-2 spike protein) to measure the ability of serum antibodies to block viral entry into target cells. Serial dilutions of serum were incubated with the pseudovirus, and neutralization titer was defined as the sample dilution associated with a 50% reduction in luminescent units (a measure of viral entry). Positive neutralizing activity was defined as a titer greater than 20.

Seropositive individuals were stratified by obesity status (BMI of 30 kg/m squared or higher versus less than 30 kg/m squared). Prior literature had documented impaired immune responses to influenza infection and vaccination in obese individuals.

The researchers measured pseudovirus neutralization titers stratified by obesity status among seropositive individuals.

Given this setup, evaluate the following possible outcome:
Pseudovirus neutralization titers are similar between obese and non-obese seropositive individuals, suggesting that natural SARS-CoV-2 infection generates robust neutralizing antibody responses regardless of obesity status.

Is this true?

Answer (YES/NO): YES